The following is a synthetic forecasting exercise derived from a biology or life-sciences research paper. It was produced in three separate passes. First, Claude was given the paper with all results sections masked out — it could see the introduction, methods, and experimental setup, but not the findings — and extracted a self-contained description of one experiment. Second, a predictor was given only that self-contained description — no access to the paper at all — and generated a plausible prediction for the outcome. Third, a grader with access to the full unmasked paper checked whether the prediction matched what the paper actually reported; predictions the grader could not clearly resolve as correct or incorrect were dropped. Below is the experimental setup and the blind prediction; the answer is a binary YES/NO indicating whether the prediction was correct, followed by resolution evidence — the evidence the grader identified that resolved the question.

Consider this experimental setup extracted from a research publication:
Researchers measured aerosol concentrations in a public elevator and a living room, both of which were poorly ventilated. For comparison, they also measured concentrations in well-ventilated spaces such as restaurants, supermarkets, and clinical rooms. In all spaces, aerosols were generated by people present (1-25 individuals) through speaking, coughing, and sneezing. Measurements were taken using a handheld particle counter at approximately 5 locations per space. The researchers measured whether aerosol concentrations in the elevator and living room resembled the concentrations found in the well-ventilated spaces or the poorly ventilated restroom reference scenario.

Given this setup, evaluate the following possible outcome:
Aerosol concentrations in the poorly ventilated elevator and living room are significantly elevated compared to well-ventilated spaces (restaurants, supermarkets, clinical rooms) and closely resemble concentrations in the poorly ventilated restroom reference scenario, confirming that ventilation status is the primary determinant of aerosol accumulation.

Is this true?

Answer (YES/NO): YES